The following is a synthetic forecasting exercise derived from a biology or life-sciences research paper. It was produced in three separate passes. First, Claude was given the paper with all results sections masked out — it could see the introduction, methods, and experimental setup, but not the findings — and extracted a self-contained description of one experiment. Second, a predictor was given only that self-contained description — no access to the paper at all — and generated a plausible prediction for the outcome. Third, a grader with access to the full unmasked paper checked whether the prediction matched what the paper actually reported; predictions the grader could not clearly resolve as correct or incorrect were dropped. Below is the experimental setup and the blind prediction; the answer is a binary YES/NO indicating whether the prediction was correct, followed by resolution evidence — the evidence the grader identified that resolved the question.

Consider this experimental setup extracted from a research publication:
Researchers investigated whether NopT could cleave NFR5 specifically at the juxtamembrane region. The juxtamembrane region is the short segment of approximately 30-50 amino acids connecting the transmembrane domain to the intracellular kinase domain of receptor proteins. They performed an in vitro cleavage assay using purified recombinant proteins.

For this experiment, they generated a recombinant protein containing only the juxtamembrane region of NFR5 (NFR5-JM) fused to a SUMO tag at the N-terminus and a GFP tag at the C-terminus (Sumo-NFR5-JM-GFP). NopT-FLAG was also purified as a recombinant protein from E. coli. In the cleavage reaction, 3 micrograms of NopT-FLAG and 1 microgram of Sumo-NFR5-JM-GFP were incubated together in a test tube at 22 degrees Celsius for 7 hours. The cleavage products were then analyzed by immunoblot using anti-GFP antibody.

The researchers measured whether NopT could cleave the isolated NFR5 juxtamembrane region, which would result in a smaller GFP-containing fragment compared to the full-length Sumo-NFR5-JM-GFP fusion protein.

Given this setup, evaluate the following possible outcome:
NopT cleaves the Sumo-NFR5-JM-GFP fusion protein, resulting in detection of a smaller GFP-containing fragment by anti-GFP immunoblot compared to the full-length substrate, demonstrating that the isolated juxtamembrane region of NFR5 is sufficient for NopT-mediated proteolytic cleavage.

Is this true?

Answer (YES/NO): YES